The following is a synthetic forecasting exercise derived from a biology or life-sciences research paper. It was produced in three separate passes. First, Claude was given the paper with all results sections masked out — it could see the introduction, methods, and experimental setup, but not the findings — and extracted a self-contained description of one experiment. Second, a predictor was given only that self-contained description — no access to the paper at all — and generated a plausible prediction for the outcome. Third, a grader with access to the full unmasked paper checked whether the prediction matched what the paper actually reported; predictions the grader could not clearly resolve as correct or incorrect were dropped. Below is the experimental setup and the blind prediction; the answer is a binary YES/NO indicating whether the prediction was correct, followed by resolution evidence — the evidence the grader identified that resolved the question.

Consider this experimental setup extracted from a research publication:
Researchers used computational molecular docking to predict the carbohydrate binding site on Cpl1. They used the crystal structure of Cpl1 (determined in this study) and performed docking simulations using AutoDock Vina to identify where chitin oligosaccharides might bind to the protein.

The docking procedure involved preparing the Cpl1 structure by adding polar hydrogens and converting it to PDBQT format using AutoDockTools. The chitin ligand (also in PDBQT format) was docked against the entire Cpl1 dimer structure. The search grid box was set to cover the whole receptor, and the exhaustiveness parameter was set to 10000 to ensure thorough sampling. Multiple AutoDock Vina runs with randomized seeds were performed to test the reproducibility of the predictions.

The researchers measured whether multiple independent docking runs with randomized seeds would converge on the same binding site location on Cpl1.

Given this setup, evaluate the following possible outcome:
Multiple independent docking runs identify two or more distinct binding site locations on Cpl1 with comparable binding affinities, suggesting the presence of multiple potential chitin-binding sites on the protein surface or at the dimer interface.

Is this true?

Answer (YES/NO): NO